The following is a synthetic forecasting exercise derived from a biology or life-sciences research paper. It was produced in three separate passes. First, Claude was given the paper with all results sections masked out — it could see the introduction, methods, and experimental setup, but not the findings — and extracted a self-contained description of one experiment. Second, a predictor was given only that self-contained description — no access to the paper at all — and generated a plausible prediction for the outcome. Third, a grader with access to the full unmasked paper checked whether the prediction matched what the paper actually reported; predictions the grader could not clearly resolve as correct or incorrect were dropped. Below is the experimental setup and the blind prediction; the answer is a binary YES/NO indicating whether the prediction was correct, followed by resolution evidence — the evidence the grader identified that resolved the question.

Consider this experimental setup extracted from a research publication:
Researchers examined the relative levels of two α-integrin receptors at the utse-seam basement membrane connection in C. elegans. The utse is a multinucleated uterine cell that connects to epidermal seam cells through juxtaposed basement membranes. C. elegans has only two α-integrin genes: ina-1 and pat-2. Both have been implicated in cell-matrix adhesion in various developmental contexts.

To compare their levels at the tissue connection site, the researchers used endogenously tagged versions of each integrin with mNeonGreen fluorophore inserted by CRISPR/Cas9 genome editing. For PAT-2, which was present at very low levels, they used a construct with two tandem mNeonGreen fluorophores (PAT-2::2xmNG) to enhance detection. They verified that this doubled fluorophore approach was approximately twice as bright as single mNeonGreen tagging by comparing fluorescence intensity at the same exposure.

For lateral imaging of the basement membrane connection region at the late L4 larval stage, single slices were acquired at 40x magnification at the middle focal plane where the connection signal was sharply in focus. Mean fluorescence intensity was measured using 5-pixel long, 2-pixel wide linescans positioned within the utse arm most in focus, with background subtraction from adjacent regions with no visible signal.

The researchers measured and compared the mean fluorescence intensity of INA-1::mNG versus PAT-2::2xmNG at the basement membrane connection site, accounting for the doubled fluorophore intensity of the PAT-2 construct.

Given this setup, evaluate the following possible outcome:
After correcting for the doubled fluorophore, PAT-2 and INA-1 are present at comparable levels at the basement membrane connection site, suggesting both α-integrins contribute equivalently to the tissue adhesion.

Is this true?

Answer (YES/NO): NO